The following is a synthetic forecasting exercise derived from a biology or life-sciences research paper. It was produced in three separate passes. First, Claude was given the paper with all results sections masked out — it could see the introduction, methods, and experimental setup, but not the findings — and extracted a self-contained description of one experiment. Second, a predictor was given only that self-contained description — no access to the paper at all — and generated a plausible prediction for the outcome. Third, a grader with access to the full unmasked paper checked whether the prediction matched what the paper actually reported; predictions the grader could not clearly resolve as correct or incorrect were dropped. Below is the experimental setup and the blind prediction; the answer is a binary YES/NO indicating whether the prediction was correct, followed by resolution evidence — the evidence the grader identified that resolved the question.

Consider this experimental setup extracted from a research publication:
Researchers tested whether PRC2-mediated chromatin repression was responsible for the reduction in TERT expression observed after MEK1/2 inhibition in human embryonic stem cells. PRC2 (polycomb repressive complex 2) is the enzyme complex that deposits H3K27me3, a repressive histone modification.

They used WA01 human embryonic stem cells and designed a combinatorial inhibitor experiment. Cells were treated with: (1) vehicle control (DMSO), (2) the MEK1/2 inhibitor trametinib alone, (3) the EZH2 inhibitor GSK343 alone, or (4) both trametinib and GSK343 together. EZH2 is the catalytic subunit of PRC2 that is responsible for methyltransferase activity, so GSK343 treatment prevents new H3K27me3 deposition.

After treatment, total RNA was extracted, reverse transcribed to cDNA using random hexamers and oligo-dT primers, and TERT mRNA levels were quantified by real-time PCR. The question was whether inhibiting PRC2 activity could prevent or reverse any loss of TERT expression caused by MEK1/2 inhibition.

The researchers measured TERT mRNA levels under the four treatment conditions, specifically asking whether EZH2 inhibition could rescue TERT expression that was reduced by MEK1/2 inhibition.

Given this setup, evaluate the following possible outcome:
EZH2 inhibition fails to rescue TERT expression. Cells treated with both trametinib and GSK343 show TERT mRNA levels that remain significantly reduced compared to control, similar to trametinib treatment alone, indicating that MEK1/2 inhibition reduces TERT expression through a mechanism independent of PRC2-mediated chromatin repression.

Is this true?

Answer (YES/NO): NO